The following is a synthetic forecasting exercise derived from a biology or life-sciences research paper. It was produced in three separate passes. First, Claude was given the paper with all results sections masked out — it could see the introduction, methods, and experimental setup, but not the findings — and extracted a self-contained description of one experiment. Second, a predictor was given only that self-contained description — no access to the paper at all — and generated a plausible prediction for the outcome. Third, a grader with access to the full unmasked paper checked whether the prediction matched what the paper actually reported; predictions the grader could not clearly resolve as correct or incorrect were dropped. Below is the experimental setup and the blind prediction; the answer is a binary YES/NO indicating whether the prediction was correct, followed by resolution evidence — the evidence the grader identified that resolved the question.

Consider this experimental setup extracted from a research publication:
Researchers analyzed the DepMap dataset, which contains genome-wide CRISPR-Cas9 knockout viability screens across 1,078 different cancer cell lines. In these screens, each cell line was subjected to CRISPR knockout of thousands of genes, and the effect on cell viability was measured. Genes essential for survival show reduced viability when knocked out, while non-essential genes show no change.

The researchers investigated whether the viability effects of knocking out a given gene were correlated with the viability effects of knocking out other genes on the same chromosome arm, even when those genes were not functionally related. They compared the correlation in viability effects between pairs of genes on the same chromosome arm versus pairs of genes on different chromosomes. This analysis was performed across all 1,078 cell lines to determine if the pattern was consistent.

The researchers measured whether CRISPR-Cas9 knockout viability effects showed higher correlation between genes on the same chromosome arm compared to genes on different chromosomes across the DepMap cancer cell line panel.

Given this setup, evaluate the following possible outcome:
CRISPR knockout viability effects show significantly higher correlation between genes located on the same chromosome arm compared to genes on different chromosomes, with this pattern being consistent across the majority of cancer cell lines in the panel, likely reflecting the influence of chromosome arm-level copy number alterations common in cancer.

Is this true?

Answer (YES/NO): NO